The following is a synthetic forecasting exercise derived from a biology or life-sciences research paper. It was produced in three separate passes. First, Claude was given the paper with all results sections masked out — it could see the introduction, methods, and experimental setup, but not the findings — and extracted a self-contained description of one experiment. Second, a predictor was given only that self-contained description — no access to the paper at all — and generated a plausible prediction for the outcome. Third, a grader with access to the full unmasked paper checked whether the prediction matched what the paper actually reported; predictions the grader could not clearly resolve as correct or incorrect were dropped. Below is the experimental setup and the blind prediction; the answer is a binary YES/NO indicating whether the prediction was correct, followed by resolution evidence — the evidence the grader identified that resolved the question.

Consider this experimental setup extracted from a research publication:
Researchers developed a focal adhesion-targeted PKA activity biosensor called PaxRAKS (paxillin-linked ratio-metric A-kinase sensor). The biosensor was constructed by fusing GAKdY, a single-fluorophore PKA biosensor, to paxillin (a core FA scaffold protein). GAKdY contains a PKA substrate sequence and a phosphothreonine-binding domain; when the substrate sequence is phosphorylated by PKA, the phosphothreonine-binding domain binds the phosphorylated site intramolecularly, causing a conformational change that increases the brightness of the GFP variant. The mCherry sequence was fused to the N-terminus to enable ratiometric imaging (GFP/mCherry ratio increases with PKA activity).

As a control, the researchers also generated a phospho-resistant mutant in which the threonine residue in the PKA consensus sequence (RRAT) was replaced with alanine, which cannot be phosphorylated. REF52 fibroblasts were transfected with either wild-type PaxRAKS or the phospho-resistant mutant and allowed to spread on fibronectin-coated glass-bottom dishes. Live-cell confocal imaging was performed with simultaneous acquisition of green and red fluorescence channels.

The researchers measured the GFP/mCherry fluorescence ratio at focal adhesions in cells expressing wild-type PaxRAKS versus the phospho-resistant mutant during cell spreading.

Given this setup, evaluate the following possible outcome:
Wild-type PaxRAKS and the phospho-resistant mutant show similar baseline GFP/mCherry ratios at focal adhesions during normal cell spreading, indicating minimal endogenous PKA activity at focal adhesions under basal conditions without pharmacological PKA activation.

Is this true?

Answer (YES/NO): NO